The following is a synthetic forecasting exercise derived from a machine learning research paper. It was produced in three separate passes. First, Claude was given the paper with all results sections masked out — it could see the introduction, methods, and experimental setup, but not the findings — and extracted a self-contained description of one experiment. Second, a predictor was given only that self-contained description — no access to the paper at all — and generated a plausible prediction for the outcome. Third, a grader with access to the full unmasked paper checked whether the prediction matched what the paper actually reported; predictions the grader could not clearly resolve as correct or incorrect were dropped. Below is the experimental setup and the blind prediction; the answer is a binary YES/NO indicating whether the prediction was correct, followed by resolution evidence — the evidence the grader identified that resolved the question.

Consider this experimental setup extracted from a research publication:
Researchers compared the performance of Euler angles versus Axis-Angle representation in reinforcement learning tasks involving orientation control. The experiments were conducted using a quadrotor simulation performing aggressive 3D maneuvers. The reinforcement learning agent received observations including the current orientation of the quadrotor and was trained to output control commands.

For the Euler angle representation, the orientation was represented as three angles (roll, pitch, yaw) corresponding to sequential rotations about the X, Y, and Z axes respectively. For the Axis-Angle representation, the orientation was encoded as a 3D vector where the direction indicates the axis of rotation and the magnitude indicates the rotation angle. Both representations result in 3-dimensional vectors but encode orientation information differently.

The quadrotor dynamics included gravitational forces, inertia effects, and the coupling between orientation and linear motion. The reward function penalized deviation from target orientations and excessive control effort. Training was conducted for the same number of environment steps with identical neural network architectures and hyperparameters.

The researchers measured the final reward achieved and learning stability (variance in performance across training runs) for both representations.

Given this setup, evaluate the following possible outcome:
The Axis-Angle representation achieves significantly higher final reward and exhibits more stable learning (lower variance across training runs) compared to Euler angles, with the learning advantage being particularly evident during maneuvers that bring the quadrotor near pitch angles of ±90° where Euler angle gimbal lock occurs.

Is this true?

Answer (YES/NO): NO